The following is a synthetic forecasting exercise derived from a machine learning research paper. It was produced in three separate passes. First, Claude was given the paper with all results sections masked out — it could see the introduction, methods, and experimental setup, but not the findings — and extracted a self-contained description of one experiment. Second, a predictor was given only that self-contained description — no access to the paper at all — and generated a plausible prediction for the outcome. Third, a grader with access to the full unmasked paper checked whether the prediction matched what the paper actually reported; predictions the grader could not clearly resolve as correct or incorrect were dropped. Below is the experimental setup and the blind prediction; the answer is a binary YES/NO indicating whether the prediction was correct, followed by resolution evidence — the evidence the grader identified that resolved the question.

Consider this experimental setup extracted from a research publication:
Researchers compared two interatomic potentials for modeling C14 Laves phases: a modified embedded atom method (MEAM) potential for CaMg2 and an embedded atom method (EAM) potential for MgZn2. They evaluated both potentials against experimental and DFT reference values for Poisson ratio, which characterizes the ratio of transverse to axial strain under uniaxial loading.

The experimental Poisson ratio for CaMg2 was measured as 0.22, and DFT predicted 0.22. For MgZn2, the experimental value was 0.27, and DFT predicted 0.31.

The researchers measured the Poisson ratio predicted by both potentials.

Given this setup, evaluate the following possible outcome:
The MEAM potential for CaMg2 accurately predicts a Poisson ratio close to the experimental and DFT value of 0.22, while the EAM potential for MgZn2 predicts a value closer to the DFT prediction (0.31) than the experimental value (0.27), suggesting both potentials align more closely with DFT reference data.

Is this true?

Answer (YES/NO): YES